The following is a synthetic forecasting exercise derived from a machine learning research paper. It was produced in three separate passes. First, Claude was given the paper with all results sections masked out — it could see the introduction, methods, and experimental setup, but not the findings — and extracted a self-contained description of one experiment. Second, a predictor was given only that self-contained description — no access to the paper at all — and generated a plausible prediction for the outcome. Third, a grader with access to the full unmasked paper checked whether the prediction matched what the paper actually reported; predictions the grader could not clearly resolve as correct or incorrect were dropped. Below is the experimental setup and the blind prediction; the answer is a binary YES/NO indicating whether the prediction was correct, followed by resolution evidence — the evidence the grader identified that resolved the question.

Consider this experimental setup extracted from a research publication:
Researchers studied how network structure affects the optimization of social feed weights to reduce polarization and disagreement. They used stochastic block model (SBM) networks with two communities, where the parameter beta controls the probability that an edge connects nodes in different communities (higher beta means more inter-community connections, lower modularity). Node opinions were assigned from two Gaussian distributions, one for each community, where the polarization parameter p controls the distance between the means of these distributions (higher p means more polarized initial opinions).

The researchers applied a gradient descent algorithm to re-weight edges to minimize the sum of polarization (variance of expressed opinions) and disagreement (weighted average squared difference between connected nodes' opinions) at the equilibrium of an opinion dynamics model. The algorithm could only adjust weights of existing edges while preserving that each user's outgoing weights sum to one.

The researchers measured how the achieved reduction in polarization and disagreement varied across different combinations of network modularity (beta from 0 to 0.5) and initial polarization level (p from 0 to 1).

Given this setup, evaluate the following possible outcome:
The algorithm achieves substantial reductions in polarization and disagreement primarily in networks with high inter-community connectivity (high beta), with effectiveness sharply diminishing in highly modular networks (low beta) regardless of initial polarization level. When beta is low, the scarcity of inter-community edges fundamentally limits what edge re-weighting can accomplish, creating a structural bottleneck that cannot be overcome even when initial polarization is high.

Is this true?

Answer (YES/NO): NO